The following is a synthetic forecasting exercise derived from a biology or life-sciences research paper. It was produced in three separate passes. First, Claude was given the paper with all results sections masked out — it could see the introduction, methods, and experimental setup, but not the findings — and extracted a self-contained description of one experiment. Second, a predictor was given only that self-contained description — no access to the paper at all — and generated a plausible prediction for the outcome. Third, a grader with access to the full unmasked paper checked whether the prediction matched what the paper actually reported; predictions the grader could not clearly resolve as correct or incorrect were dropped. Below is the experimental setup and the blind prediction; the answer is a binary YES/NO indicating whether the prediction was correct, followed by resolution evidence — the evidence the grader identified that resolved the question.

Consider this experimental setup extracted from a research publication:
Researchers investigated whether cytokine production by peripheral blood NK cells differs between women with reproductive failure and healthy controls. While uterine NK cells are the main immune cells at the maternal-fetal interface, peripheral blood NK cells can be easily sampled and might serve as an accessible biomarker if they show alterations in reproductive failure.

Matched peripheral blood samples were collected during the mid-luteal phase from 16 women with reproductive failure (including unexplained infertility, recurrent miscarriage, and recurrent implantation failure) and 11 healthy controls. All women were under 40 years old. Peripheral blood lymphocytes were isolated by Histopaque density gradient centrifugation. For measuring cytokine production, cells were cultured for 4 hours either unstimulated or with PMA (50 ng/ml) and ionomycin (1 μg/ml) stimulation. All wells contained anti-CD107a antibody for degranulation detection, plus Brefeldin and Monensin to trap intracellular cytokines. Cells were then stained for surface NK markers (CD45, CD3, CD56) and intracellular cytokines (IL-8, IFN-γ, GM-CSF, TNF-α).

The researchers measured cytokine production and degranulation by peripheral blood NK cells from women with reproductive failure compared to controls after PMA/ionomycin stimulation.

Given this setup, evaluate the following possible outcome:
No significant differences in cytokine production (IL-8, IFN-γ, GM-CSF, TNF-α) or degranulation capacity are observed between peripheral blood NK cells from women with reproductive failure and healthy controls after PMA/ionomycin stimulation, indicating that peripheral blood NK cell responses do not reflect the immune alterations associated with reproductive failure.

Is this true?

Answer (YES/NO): YES